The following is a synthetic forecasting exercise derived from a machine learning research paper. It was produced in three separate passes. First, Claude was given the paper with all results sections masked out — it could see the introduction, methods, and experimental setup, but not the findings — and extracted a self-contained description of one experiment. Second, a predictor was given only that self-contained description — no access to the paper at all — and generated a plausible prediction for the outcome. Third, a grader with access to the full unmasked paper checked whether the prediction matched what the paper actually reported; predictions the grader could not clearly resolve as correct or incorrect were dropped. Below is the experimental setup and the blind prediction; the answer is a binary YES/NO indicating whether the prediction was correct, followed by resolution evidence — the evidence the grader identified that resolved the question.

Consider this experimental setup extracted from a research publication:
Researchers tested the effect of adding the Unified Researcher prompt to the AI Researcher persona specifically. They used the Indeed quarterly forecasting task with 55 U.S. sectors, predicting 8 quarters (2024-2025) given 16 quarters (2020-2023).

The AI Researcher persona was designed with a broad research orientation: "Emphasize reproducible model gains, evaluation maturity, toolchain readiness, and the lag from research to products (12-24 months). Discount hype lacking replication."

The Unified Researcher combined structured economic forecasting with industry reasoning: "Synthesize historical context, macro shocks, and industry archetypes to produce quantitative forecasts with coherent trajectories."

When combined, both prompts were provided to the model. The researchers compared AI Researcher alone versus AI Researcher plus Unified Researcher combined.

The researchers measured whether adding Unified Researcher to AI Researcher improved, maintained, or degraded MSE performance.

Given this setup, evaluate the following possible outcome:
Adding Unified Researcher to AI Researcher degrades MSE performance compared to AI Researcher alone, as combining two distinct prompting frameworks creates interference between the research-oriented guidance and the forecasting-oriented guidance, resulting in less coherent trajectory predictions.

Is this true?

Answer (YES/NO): NO